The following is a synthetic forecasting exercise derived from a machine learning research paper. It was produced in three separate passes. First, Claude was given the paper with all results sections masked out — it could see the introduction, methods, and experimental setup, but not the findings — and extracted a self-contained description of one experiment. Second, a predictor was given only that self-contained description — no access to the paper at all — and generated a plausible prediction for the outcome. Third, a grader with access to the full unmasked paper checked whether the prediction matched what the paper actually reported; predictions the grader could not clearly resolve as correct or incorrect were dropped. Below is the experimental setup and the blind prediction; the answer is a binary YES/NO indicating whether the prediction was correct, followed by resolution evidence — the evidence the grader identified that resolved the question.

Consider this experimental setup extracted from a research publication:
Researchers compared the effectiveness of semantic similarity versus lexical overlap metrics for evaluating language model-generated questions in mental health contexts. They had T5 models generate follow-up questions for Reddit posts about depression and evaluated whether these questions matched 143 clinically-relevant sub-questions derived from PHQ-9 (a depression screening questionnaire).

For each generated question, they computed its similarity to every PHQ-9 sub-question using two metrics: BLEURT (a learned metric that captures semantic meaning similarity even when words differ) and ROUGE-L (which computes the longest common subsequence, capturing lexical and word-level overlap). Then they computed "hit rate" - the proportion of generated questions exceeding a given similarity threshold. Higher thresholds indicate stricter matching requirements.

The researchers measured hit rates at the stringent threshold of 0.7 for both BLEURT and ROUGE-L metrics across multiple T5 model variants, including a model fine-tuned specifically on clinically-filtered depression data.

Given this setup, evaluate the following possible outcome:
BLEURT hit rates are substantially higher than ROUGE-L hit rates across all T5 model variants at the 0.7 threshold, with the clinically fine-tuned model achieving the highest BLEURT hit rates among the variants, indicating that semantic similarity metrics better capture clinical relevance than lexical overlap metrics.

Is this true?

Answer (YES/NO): NO